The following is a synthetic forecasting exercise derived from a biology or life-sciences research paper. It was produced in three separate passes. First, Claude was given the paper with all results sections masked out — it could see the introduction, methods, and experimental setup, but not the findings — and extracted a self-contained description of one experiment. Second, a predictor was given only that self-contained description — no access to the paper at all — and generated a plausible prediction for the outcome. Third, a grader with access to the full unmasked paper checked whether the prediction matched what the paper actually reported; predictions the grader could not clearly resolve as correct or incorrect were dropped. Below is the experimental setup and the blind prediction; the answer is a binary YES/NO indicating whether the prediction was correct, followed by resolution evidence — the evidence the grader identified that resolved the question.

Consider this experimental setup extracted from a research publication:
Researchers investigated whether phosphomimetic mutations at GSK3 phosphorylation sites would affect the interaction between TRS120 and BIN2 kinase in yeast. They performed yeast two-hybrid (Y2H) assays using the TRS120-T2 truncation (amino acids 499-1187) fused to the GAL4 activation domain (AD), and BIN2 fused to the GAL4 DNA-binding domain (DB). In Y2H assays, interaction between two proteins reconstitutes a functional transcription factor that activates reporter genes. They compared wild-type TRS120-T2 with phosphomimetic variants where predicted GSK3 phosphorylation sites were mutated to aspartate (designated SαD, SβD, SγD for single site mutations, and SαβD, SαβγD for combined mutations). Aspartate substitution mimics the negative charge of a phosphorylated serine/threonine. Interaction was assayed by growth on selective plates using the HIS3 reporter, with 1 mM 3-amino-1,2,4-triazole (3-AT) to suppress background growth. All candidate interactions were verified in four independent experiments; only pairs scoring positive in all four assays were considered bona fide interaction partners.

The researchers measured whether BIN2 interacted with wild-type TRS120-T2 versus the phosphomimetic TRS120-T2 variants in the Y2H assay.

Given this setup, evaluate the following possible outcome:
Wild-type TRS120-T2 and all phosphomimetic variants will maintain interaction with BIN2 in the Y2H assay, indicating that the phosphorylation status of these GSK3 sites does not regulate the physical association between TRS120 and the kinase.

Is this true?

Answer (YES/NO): NO